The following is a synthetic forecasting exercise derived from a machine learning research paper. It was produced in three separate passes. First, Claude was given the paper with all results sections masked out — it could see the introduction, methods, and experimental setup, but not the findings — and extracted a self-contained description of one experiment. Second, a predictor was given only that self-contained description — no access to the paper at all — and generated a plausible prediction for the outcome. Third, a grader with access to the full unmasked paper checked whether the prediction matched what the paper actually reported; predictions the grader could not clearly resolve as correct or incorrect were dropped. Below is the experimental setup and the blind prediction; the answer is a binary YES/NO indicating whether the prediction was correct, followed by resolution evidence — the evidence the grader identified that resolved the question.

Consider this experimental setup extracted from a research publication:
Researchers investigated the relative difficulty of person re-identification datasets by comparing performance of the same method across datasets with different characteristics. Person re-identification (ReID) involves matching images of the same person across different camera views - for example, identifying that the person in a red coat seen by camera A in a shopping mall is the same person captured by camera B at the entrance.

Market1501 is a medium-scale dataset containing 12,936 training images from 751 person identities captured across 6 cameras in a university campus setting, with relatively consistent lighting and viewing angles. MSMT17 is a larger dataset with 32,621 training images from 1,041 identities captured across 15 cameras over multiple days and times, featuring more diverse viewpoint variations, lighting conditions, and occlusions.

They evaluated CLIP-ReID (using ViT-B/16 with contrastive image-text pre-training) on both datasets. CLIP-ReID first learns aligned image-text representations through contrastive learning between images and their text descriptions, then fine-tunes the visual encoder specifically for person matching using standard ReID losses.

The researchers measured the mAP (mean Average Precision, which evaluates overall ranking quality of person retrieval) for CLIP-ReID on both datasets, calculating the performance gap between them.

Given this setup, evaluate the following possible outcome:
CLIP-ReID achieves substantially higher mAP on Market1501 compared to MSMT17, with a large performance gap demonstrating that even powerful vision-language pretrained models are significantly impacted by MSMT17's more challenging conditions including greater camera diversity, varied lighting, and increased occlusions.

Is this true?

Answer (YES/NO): YES